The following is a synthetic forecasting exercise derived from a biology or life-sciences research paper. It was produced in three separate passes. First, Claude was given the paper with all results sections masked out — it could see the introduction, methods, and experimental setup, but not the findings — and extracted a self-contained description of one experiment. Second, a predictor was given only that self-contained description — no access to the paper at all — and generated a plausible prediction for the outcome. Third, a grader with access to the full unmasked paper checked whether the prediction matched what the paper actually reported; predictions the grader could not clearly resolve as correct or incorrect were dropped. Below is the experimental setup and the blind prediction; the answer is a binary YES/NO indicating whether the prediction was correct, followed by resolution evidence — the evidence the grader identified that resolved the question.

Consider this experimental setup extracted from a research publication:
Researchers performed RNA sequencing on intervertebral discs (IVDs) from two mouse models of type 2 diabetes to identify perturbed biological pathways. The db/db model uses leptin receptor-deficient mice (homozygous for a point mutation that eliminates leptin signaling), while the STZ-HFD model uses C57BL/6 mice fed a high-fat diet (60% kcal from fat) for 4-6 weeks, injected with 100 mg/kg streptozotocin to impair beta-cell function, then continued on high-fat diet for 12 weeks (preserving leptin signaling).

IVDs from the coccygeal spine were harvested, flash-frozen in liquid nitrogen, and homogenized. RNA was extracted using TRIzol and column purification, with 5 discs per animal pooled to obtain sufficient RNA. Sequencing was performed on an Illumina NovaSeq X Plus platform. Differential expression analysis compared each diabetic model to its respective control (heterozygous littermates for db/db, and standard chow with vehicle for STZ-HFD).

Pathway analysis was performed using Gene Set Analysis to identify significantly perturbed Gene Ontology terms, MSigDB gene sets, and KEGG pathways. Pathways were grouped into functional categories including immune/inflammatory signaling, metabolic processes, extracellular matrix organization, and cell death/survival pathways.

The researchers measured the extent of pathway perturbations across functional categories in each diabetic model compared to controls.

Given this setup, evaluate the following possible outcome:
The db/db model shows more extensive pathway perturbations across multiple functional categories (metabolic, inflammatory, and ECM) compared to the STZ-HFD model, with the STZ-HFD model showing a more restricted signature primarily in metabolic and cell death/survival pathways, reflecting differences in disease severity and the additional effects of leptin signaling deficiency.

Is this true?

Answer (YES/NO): NO